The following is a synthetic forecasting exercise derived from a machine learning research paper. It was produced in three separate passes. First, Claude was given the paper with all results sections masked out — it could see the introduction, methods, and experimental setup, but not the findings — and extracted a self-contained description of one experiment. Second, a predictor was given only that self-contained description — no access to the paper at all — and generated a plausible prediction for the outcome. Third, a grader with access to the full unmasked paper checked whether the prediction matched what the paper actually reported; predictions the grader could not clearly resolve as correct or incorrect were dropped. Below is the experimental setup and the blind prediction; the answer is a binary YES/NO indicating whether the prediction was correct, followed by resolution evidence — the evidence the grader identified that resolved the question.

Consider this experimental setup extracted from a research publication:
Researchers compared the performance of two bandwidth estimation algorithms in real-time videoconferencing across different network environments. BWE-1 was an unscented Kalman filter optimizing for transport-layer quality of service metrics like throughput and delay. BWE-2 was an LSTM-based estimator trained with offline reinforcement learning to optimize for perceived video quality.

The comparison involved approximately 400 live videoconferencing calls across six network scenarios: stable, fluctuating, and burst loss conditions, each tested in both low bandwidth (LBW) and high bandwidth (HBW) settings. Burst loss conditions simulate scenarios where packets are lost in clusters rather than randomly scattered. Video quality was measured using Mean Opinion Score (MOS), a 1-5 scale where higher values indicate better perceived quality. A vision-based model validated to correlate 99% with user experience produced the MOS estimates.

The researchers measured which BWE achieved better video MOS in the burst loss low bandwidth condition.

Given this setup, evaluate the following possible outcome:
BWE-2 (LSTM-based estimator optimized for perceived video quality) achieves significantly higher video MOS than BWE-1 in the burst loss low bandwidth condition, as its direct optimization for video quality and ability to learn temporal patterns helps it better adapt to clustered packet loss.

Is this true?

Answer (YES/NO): NO